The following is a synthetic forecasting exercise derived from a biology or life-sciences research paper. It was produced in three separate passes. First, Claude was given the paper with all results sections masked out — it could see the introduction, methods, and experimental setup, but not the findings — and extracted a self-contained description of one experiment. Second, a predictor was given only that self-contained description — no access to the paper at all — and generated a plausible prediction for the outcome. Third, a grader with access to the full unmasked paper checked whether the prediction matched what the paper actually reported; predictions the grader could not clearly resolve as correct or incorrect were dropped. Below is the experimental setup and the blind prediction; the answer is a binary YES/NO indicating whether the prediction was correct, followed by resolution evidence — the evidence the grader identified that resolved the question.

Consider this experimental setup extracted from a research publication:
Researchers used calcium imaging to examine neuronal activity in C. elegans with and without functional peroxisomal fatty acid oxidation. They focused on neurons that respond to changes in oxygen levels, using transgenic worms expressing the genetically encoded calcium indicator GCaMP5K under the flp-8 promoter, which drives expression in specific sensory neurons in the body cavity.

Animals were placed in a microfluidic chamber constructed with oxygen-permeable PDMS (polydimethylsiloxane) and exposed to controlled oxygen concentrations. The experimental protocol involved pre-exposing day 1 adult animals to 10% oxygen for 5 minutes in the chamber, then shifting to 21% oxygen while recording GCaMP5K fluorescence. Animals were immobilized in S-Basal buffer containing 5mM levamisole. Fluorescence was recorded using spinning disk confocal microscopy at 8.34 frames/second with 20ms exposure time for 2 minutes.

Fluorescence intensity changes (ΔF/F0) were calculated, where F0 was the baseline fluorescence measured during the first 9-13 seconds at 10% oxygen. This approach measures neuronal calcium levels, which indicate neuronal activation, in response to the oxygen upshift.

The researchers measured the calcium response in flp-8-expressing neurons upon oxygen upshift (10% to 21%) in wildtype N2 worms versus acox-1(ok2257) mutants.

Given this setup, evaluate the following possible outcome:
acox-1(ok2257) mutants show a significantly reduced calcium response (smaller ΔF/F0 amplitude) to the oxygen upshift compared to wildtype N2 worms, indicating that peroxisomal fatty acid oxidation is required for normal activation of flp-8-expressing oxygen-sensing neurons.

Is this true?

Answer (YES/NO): YES